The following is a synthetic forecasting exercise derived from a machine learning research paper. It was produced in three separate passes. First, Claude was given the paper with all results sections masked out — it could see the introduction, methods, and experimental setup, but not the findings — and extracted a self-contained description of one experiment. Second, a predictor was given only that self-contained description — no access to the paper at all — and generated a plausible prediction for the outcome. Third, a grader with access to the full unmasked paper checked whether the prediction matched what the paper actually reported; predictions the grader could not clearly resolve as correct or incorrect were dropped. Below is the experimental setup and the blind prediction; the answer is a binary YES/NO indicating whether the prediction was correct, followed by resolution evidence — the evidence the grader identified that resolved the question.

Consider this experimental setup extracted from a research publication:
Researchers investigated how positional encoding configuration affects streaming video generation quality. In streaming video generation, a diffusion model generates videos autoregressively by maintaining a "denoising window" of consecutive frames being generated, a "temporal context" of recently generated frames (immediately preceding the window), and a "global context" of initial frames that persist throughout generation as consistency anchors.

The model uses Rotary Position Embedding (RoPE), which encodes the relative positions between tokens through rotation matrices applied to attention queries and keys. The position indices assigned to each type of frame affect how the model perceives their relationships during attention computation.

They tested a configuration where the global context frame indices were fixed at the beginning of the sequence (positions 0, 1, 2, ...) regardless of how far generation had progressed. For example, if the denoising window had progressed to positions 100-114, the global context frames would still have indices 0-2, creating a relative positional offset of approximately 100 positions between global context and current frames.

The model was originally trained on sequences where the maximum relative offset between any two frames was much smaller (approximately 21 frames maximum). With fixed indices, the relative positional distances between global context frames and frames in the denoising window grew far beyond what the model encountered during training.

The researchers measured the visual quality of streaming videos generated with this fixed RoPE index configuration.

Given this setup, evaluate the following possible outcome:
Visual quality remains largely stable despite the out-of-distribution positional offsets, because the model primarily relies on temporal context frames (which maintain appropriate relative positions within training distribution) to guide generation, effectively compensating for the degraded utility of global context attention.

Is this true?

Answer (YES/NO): NO